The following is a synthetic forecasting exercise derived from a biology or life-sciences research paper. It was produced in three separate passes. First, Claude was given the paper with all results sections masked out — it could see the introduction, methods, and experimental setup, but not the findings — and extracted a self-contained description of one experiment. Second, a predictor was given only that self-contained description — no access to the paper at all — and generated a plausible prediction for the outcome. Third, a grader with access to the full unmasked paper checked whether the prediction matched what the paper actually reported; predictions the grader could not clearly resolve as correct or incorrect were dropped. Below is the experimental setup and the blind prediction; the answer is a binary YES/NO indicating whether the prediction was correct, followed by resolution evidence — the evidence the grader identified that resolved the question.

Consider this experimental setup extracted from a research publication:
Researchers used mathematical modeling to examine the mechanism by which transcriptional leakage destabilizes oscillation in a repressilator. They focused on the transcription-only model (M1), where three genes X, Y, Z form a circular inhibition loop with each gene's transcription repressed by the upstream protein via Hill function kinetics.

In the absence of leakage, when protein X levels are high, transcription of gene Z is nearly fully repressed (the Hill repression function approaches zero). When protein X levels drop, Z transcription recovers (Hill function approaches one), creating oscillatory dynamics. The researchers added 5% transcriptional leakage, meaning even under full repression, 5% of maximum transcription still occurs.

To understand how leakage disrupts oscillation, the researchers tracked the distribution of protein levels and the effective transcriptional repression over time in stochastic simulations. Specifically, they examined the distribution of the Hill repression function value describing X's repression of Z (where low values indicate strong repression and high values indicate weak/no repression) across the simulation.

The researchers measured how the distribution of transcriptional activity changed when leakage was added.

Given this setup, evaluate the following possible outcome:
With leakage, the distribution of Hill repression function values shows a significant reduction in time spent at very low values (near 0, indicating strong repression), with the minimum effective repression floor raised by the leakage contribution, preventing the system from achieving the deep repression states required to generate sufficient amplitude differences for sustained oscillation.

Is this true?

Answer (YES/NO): NO